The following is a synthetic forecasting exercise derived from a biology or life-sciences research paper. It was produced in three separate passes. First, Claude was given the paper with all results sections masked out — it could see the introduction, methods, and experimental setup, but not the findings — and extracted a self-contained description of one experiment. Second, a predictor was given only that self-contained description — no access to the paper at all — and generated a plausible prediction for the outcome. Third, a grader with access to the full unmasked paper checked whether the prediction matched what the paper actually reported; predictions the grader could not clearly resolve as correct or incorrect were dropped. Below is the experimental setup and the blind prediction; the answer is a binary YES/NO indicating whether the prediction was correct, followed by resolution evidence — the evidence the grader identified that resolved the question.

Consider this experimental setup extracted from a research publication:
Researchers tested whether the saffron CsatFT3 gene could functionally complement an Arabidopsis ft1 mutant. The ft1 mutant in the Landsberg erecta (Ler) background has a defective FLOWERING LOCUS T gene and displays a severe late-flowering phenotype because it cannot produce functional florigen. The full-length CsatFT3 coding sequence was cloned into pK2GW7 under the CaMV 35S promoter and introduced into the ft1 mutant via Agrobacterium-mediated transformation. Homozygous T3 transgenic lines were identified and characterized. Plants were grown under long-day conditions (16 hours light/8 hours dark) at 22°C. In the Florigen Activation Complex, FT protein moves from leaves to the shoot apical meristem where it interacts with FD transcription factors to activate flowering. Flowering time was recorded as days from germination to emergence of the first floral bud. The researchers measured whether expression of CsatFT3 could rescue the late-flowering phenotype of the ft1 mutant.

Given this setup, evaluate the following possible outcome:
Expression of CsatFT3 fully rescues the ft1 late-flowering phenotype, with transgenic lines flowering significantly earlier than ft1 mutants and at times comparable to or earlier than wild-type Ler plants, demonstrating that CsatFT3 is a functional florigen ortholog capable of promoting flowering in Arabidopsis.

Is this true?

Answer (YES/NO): YES